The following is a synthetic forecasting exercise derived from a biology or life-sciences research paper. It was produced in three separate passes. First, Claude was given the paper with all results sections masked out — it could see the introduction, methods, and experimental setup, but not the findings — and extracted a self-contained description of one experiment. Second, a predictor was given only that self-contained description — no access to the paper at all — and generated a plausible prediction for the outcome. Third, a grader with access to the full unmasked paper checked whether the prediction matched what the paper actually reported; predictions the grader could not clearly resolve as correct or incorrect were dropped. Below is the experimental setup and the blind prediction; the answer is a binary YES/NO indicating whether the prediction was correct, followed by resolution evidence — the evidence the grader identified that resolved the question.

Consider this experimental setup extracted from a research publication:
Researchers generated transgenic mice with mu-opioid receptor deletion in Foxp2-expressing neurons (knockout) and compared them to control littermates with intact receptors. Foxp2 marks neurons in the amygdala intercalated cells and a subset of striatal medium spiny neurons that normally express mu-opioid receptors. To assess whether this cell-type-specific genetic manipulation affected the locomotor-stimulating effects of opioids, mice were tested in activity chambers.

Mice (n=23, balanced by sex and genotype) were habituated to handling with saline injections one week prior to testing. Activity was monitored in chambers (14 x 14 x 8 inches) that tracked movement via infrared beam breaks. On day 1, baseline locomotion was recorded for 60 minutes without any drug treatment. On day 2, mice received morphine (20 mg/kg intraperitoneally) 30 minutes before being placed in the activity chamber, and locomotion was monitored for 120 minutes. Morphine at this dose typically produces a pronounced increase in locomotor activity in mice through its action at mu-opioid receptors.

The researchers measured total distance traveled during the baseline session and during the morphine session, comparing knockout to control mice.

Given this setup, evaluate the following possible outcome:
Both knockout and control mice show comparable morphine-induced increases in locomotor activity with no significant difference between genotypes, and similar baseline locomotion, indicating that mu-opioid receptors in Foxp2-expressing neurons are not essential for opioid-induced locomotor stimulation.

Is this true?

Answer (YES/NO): NO